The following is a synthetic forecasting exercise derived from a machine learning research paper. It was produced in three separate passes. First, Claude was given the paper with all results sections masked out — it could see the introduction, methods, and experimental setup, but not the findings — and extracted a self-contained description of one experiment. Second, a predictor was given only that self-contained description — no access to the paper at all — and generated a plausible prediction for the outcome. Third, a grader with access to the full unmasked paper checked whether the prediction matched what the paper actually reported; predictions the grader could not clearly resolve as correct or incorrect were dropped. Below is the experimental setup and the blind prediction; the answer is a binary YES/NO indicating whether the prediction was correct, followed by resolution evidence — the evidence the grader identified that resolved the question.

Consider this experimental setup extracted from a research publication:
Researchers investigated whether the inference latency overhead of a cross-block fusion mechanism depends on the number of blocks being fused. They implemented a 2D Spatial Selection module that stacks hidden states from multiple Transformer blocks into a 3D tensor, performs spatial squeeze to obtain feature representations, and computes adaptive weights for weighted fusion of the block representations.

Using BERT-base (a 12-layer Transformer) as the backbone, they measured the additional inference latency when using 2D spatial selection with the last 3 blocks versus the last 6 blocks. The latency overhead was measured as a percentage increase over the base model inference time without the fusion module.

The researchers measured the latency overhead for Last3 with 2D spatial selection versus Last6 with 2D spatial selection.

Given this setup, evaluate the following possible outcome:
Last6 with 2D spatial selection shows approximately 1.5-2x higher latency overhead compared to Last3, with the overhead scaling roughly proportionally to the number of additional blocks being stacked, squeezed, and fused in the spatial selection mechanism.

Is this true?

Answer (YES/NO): NO